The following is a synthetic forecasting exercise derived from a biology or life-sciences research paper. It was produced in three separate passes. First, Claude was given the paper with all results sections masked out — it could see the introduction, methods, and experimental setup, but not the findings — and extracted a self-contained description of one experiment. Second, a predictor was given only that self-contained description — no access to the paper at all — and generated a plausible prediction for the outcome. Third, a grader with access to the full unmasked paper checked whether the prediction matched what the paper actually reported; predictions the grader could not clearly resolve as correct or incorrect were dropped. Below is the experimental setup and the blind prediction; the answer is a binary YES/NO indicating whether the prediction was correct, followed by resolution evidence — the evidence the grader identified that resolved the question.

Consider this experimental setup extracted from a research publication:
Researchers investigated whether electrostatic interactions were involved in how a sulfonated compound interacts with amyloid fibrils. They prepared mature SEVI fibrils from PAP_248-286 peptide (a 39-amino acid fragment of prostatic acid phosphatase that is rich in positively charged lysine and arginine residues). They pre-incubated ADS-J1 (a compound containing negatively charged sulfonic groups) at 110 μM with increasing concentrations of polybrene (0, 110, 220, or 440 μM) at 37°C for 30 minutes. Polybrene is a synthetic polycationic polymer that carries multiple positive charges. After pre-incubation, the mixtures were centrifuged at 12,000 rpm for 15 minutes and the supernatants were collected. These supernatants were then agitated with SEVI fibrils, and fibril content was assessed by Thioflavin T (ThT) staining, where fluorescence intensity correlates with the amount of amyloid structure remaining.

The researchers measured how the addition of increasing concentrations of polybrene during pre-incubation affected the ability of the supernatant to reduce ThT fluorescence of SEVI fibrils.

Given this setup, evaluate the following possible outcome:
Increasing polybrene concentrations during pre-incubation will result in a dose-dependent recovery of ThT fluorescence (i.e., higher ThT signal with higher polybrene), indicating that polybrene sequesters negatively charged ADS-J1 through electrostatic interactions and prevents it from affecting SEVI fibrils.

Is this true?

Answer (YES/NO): YES